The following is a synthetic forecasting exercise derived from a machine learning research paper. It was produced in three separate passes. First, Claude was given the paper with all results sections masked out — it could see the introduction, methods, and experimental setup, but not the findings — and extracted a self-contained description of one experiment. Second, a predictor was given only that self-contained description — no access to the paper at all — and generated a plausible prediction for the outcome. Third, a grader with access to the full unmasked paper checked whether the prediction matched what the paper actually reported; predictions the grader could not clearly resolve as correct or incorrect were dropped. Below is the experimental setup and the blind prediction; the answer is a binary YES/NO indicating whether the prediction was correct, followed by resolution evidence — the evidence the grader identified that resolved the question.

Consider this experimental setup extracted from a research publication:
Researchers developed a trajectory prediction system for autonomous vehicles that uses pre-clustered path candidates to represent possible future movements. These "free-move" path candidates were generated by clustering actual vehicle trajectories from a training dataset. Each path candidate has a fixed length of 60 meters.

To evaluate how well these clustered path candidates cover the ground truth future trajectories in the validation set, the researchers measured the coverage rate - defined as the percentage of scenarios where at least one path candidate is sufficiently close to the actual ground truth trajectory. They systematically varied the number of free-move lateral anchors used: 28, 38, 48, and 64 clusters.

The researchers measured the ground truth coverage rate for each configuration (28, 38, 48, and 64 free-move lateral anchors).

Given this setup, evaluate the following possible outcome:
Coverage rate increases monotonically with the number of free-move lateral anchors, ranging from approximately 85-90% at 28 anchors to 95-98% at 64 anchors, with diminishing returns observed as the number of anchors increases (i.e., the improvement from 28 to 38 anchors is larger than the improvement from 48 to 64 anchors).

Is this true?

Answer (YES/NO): NO